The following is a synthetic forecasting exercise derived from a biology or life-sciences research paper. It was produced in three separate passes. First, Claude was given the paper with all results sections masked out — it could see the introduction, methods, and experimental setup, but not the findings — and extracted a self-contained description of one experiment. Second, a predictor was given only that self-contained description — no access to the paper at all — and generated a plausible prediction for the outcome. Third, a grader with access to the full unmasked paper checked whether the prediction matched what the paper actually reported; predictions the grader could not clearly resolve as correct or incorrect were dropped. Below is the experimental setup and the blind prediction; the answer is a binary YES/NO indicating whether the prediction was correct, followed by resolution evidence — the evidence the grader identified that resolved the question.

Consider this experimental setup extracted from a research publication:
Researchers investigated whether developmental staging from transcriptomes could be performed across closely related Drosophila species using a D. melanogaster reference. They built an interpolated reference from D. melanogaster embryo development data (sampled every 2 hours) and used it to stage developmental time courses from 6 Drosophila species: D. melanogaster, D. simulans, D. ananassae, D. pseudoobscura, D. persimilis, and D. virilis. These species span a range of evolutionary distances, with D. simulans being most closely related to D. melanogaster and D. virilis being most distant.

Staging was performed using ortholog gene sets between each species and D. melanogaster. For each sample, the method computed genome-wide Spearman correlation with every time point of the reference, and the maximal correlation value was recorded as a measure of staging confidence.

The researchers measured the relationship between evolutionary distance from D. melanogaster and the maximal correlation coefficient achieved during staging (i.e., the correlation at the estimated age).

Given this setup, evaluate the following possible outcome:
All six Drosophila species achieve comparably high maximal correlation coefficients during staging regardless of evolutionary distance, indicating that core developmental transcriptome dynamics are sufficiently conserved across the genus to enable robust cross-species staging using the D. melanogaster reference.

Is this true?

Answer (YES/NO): NO